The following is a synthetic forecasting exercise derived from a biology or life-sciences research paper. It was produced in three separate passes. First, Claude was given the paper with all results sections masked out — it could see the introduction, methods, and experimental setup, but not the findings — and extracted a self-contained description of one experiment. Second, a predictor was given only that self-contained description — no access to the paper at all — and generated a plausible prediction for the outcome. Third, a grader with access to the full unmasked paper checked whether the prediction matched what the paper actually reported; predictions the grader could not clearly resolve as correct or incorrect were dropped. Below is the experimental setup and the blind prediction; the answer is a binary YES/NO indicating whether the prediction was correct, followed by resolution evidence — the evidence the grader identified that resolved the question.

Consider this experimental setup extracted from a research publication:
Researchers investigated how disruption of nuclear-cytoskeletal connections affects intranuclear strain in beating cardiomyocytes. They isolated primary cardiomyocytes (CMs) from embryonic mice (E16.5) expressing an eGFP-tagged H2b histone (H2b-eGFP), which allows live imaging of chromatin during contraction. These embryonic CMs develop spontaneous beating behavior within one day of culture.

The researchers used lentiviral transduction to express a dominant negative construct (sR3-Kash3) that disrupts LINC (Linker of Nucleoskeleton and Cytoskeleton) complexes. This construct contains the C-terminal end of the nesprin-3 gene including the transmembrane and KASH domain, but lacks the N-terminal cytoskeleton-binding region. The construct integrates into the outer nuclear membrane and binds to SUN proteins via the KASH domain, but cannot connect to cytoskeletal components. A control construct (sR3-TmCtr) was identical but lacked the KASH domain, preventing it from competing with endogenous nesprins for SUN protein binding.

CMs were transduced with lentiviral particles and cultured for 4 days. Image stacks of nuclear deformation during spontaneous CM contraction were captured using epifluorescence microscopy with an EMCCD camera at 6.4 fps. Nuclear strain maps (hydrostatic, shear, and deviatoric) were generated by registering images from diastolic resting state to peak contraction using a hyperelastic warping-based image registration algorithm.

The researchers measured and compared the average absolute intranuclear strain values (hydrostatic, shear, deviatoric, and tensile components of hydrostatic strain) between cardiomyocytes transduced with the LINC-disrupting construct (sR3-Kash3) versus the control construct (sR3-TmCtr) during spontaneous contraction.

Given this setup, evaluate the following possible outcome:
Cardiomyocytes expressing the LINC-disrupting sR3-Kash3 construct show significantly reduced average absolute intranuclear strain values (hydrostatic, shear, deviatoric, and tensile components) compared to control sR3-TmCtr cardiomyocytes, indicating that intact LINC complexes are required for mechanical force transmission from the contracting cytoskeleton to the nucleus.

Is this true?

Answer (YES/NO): YES